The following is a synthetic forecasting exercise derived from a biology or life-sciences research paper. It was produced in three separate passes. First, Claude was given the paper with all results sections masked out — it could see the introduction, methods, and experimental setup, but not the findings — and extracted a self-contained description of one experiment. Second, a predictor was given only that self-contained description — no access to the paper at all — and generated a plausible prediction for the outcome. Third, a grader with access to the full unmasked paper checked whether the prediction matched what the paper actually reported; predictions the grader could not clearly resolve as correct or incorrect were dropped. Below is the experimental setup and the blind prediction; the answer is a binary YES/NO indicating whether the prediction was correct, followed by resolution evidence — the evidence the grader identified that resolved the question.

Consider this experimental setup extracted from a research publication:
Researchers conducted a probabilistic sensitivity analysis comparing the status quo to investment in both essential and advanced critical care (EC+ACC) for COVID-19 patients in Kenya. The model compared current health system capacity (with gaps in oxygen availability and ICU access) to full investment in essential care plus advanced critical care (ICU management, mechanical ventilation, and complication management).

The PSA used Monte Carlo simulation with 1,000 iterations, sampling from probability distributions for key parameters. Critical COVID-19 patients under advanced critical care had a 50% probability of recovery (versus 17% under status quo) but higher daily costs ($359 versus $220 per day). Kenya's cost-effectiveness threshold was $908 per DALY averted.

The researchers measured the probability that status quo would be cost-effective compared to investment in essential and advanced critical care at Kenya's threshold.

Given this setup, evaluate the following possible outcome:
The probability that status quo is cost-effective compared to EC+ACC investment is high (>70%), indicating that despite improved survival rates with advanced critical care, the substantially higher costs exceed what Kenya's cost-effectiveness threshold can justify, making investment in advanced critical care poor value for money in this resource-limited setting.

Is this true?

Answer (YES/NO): NO